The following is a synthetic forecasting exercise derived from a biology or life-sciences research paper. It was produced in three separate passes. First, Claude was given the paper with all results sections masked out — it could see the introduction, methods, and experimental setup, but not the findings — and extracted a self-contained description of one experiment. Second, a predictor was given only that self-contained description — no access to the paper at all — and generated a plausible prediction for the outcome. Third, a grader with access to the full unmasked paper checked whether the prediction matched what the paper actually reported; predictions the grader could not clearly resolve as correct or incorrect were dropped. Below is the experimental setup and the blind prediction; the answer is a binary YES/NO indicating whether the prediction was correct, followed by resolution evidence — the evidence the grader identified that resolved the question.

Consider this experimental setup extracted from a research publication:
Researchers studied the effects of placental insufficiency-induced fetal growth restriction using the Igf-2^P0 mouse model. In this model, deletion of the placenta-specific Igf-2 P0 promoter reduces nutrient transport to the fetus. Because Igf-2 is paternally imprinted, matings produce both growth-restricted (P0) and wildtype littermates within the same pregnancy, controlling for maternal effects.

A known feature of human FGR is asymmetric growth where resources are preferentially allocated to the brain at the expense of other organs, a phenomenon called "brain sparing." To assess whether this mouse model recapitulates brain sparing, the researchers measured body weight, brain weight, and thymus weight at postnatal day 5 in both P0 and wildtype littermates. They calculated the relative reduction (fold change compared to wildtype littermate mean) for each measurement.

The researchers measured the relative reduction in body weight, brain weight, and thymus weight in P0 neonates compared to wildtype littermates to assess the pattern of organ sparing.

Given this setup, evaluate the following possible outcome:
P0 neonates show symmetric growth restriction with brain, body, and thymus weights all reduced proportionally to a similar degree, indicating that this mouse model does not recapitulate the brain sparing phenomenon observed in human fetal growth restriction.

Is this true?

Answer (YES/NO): NO